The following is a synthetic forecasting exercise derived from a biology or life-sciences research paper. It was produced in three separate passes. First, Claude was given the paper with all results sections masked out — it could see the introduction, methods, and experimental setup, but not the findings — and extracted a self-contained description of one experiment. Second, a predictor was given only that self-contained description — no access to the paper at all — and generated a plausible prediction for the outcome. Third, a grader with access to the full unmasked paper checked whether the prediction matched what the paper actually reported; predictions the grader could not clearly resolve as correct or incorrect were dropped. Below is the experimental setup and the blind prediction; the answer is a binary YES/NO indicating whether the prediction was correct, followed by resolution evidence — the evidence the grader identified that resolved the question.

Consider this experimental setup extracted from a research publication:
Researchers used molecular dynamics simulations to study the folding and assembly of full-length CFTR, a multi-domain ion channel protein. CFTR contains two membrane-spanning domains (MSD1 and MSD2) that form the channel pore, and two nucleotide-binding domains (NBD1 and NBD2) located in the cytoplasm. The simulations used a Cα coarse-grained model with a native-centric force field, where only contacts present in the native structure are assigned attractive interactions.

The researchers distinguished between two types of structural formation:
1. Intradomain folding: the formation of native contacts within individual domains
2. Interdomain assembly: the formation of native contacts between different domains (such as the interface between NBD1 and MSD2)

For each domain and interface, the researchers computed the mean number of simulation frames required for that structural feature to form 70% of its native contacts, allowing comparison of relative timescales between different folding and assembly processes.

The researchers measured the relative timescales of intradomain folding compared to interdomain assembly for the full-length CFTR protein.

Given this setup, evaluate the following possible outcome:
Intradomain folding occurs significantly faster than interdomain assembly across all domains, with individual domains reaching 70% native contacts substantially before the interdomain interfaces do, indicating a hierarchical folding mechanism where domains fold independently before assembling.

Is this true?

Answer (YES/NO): YES